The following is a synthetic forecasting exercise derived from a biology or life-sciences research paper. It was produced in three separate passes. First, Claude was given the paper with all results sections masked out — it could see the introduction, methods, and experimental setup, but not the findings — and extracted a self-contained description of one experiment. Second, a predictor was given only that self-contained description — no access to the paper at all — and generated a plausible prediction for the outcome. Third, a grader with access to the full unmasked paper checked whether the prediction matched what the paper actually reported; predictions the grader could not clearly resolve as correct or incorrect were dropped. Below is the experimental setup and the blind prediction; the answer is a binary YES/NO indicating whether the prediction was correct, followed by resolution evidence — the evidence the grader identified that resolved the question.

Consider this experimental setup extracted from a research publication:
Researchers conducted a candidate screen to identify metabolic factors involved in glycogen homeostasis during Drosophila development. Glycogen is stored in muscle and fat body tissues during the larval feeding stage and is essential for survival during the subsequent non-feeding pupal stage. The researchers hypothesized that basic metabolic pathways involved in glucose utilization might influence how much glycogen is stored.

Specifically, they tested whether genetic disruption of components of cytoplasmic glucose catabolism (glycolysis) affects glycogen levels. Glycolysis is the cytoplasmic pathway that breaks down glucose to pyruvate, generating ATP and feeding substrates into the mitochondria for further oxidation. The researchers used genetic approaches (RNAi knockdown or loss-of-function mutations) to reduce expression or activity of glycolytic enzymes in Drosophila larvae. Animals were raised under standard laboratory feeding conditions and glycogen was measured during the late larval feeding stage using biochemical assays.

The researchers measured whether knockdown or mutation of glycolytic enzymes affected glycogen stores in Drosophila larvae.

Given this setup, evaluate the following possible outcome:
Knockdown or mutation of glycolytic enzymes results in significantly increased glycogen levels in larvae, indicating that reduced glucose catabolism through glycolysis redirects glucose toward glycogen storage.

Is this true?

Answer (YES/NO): NO